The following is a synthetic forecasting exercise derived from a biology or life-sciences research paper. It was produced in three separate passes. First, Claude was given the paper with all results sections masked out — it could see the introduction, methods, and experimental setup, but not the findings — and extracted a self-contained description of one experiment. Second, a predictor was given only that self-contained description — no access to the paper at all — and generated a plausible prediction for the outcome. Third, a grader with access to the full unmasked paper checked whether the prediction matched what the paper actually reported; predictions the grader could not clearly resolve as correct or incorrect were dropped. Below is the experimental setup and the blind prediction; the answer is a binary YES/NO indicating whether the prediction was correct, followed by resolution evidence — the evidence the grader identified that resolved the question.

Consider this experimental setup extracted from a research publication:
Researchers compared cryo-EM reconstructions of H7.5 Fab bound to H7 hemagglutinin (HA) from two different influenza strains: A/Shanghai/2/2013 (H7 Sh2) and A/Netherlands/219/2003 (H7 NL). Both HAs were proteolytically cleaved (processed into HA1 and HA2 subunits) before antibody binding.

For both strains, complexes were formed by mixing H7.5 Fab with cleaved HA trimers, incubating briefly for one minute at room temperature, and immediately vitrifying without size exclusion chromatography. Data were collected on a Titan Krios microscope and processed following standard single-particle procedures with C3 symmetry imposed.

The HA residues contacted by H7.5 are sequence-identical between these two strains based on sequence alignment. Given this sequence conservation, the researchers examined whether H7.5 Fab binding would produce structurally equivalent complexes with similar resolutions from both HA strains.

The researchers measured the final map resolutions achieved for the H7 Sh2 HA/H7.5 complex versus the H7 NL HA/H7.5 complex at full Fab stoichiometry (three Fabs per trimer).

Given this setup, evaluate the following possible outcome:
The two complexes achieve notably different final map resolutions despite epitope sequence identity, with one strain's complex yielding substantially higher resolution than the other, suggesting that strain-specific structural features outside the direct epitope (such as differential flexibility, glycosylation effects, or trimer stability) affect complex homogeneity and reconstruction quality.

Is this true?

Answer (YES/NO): YES